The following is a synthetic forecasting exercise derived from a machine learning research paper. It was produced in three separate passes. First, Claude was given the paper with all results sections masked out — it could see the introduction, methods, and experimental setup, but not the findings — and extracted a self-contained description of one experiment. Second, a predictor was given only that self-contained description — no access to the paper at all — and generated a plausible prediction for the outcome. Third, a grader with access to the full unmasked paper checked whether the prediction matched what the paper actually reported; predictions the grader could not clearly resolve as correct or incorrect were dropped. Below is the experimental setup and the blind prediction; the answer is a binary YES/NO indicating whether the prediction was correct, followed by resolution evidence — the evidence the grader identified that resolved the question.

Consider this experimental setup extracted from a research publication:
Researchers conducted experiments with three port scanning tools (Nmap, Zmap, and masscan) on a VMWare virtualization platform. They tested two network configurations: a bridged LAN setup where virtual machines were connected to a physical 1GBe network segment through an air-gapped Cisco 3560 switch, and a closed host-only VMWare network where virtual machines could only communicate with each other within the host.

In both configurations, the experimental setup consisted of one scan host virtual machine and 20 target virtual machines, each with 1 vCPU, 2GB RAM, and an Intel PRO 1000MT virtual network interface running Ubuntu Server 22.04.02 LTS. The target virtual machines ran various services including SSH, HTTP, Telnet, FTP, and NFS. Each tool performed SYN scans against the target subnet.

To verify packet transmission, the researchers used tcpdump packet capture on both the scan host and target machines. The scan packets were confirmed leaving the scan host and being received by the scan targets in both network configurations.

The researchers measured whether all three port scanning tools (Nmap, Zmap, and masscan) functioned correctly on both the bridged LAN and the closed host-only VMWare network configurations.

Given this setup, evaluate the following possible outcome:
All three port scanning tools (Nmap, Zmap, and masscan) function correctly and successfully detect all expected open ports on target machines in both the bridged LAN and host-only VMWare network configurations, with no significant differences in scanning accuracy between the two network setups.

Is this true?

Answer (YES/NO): NO